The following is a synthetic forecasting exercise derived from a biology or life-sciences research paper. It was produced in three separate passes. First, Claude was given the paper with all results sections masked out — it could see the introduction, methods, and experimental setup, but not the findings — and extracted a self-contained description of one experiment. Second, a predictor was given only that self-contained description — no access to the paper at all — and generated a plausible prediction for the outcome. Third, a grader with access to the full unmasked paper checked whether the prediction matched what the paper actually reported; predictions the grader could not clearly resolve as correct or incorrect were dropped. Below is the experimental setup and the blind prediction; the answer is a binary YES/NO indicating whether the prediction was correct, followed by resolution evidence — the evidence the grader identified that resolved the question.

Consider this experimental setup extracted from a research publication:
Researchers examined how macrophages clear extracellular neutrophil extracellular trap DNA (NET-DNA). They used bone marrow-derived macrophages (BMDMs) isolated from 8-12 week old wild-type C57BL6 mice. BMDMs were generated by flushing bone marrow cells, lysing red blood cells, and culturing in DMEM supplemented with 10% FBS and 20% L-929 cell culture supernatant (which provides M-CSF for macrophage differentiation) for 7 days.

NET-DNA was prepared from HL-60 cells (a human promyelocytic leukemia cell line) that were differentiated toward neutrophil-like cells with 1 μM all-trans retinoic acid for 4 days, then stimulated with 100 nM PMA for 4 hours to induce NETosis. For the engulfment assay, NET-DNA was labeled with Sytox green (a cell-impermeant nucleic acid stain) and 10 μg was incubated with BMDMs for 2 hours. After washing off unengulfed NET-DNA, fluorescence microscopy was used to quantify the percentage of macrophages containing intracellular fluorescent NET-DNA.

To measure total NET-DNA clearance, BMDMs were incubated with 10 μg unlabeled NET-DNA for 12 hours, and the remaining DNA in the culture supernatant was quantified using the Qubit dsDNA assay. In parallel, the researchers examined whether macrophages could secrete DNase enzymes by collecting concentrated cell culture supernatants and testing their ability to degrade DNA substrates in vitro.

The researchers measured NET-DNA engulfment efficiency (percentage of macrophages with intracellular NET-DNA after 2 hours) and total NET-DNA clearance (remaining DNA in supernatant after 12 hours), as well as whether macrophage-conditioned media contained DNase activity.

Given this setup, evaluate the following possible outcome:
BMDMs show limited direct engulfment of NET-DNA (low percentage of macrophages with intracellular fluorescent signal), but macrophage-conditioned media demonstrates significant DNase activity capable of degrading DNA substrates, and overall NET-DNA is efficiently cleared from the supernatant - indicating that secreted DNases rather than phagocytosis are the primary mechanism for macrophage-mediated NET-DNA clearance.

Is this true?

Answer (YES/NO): NO